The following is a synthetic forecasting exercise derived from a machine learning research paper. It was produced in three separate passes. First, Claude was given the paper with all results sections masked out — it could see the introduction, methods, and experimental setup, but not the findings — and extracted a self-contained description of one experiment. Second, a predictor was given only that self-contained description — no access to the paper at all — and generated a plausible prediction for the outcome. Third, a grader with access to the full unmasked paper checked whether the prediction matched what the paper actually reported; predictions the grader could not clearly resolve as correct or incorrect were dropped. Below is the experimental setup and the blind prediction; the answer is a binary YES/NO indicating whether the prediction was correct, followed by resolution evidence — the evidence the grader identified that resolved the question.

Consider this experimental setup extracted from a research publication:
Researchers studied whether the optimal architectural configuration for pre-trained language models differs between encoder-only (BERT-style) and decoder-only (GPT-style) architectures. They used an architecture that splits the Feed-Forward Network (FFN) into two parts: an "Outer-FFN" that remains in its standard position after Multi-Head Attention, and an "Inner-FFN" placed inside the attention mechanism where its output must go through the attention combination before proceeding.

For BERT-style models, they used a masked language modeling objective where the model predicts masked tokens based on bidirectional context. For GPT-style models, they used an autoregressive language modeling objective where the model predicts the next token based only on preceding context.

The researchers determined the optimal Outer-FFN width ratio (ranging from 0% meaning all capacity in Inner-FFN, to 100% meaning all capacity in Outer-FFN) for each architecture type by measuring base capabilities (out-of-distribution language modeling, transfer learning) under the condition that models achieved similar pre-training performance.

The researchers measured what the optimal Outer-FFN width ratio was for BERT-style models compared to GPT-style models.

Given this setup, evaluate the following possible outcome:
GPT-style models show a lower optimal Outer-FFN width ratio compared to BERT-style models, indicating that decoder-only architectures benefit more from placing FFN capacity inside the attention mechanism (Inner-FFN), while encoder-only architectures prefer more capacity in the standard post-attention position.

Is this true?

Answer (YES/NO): NO